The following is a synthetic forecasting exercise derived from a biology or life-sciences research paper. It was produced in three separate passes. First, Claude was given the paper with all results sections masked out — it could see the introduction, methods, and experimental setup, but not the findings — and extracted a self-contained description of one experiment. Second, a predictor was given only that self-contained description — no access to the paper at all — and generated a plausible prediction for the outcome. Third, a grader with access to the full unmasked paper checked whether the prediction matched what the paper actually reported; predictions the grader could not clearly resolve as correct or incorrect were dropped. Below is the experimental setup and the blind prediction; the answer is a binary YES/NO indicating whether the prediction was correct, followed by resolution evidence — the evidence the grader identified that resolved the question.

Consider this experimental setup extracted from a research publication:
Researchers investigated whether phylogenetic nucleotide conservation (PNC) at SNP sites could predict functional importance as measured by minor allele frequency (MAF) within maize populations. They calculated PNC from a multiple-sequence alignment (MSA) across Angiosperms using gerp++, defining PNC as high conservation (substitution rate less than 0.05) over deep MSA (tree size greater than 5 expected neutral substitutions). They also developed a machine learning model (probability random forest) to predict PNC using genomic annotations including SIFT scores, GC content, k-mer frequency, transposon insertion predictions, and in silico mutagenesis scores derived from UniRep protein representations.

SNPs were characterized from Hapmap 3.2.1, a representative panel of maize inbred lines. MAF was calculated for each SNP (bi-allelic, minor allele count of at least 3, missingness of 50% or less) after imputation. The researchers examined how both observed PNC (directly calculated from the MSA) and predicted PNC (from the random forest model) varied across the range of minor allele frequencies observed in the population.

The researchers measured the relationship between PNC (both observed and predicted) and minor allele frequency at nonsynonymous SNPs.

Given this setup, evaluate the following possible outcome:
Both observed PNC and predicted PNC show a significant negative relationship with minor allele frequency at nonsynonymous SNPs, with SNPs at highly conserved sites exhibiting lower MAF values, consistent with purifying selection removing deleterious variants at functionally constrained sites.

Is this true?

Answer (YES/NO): YES